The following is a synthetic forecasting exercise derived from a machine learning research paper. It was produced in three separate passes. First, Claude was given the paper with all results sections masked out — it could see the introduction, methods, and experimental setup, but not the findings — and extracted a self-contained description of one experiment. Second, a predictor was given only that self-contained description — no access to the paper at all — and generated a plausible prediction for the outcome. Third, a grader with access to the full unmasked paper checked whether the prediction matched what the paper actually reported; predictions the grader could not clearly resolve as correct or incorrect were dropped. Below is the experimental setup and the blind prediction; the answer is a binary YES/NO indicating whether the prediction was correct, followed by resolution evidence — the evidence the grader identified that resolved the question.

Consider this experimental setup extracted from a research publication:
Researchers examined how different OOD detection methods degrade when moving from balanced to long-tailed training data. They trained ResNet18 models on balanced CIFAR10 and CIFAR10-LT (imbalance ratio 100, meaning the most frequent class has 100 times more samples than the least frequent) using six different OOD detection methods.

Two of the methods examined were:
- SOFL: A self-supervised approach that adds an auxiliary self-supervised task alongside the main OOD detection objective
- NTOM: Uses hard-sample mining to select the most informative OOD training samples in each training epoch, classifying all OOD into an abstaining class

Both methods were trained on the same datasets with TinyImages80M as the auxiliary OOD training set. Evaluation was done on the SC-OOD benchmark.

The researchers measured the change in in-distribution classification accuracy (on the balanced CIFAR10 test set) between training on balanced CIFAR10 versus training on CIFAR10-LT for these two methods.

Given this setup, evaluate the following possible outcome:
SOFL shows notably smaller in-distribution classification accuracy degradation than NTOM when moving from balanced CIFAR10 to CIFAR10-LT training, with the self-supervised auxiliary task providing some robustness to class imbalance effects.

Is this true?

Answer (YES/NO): NO